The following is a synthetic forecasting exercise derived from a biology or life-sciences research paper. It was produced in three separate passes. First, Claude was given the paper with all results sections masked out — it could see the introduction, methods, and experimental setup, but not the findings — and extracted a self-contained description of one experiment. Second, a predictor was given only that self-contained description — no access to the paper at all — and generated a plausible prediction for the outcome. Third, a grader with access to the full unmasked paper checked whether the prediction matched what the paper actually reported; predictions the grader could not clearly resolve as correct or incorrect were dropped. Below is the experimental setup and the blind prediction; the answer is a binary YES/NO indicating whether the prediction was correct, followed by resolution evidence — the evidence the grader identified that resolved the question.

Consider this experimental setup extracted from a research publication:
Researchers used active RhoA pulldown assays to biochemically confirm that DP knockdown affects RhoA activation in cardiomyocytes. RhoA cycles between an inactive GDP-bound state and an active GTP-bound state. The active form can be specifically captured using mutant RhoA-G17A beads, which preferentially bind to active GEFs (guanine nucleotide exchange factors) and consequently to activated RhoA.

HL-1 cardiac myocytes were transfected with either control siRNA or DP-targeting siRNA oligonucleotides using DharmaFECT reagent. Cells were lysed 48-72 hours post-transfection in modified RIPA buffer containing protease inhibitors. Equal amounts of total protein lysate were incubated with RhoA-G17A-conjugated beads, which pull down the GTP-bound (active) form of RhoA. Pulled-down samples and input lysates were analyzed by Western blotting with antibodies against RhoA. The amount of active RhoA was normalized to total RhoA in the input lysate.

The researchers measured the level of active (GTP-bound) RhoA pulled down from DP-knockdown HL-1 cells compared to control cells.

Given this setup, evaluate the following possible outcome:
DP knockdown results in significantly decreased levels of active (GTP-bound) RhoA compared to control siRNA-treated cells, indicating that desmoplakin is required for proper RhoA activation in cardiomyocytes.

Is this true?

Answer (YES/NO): YES